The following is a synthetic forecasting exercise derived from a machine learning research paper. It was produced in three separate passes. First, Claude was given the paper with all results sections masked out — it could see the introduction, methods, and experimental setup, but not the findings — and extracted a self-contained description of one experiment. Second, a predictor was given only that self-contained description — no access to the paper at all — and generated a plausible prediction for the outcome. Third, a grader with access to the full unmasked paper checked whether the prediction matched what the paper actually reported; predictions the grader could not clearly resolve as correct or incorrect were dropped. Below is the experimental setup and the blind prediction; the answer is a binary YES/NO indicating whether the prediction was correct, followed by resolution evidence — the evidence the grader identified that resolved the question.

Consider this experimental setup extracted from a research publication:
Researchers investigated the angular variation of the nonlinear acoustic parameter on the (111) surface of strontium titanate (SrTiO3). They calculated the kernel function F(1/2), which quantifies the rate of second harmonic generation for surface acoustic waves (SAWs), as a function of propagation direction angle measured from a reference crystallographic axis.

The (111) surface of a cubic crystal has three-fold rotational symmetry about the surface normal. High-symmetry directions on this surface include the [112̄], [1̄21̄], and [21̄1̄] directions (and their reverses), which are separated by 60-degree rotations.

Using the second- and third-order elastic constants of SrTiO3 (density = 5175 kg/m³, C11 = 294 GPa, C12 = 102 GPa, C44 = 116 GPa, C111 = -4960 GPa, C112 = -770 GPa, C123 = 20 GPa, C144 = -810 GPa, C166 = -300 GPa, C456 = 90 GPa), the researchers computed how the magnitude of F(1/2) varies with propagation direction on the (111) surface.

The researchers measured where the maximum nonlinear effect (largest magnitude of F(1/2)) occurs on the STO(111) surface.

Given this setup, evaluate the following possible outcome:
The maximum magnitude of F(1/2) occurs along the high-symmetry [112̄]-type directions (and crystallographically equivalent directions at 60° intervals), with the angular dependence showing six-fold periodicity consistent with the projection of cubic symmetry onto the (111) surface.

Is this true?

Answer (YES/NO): YES